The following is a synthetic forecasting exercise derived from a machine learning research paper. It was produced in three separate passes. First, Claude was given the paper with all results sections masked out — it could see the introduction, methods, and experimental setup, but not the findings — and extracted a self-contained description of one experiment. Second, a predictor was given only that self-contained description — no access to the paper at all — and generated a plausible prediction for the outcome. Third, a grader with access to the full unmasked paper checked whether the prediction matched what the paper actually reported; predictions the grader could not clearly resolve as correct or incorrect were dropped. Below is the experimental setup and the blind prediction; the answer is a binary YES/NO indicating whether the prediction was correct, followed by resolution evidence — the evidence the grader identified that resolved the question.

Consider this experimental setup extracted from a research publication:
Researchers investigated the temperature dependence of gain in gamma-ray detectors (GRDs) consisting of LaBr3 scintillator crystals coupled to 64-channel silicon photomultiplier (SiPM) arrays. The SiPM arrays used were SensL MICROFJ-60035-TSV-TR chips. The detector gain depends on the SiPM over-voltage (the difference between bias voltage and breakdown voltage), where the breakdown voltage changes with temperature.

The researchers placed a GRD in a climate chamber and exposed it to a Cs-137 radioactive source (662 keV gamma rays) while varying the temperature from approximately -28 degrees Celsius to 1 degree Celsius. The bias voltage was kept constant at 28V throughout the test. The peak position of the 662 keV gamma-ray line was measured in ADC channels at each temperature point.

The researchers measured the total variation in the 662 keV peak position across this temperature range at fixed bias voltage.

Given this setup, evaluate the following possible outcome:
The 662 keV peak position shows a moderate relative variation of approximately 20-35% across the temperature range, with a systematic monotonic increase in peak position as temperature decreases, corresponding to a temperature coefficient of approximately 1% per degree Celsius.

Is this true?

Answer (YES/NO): NO